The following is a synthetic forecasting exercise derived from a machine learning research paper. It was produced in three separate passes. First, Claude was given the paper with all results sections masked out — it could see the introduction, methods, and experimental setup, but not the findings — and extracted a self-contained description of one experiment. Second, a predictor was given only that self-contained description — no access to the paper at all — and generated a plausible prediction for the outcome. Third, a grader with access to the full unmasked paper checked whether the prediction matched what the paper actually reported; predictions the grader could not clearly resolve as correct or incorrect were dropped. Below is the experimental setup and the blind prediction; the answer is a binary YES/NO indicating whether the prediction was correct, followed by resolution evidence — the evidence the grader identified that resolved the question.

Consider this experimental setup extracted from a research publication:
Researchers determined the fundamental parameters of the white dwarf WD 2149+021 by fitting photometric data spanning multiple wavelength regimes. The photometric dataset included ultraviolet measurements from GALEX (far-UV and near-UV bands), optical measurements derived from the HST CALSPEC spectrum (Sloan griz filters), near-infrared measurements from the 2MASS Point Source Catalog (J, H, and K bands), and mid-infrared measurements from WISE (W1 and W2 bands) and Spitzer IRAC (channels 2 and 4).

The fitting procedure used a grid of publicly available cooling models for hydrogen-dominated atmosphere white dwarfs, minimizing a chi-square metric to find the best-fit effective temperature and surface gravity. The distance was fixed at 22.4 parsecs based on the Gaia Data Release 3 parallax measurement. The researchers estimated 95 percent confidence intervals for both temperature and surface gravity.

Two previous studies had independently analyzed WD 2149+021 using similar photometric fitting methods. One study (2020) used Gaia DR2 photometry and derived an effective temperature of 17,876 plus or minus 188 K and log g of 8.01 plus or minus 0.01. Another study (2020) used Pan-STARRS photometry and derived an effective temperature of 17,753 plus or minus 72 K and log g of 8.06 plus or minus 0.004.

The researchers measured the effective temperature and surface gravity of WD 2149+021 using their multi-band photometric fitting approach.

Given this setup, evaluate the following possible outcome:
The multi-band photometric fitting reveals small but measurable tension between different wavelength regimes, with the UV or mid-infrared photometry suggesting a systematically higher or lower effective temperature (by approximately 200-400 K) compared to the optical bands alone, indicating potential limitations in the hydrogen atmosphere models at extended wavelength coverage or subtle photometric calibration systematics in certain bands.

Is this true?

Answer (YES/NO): NO